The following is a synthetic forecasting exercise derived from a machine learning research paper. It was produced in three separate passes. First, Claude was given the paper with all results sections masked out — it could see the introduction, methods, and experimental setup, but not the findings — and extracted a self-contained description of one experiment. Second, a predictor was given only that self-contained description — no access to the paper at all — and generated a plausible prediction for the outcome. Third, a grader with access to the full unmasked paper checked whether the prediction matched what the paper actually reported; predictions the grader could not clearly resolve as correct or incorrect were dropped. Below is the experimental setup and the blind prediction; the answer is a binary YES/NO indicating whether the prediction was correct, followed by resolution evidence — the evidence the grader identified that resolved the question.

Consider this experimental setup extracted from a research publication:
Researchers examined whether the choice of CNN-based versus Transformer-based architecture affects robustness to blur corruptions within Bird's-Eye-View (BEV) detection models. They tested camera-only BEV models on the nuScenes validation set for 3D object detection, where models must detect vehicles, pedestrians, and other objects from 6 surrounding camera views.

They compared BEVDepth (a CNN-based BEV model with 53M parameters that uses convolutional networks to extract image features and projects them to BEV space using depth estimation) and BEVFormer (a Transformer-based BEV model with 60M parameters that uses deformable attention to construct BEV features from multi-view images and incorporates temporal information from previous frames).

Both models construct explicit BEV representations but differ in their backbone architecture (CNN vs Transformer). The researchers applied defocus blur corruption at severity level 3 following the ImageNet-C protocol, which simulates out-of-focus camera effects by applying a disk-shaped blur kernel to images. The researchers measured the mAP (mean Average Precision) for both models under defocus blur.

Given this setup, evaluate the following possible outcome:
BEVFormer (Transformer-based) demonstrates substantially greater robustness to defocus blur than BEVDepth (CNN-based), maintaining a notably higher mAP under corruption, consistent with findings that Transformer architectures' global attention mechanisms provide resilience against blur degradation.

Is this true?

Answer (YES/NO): NO